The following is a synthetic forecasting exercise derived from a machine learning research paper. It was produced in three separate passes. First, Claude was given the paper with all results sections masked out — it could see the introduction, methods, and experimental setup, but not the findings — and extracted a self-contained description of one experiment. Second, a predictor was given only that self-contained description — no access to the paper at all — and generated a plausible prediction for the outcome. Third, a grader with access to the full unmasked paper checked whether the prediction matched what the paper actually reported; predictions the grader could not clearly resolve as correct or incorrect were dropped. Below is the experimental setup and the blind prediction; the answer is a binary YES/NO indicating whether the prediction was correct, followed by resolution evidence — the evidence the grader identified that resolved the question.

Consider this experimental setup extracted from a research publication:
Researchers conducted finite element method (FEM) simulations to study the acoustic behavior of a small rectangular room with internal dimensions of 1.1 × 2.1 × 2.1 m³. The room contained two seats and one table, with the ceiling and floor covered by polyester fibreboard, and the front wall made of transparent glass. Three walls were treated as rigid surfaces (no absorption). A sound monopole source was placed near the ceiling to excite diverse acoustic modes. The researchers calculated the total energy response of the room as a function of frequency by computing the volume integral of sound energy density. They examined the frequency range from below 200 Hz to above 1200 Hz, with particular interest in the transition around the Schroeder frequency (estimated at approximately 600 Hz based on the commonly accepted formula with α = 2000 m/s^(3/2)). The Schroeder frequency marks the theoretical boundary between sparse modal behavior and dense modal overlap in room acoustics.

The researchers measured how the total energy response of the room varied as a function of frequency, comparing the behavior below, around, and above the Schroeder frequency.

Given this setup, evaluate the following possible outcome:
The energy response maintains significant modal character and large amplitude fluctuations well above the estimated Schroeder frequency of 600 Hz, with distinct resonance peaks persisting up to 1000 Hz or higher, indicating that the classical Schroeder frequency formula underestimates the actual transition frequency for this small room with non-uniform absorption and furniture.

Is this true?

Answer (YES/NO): NO